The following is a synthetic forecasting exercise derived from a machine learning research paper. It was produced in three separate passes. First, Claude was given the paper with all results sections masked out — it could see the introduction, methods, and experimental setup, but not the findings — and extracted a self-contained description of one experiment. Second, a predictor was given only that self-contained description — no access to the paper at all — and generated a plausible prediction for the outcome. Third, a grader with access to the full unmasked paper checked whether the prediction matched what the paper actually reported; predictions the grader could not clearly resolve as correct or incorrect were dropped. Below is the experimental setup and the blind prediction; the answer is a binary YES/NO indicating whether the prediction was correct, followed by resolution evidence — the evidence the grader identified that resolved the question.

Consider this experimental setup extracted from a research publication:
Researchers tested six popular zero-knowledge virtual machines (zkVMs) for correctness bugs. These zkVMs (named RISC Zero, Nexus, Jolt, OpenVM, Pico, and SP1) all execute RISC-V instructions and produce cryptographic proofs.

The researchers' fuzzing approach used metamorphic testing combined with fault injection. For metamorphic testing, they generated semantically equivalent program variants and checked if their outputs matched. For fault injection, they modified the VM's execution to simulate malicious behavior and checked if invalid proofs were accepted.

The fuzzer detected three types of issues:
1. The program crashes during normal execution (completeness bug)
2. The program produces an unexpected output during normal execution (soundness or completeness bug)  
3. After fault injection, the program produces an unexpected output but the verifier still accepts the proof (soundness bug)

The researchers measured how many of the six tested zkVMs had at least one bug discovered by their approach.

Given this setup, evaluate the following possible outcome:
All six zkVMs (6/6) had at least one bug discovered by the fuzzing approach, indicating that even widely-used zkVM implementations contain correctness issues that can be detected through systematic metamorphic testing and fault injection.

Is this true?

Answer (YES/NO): NO